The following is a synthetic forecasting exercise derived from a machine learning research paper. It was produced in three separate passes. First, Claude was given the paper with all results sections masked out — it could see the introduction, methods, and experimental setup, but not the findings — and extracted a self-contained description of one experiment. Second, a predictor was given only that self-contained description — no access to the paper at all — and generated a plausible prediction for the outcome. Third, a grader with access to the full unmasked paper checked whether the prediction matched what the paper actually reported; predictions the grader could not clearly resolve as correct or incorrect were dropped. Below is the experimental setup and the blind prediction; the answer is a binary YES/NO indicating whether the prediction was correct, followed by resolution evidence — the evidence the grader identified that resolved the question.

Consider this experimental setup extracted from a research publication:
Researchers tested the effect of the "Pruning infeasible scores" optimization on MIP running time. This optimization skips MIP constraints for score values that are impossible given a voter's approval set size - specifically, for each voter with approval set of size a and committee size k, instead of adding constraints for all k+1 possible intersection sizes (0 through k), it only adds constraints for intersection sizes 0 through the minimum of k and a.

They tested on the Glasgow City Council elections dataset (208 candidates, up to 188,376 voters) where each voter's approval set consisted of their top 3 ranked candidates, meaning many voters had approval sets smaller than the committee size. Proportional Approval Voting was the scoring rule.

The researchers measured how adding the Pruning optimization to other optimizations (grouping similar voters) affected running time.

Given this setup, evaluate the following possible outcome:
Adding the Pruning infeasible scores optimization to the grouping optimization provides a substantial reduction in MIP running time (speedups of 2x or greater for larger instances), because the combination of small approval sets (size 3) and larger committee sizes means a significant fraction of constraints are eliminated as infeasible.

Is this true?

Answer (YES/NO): NO